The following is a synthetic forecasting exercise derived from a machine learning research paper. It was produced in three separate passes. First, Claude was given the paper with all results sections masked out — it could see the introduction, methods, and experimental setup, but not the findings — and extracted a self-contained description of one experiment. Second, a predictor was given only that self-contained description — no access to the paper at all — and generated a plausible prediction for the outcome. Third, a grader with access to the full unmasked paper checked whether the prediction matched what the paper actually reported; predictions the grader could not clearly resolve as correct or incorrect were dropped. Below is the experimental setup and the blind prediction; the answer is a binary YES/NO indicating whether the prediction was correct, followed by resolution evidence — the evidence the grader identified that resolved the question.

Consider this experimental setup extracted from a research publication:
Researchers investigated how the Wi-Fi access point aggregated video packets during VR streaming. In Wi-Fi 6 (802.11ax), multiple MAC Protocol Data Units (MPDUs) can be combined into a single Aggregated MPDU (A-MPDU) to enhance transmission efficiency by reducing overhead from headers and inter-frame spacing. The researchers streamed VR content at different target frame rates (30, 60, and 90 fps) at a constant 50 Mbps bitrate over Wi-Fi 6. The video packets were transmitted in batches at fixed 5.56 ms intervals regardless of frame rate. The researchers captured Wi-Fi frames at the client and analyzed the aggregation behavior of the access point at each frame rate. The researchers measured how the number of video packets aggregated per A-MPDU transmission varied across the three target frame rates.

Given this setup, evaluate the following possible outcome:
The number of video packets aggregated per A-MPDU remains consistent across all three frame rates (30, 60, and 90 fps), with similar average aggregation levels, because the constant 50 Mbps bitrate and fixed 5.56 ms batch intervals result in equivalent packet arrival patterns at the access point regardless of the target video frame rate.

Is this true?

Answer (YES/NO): YES